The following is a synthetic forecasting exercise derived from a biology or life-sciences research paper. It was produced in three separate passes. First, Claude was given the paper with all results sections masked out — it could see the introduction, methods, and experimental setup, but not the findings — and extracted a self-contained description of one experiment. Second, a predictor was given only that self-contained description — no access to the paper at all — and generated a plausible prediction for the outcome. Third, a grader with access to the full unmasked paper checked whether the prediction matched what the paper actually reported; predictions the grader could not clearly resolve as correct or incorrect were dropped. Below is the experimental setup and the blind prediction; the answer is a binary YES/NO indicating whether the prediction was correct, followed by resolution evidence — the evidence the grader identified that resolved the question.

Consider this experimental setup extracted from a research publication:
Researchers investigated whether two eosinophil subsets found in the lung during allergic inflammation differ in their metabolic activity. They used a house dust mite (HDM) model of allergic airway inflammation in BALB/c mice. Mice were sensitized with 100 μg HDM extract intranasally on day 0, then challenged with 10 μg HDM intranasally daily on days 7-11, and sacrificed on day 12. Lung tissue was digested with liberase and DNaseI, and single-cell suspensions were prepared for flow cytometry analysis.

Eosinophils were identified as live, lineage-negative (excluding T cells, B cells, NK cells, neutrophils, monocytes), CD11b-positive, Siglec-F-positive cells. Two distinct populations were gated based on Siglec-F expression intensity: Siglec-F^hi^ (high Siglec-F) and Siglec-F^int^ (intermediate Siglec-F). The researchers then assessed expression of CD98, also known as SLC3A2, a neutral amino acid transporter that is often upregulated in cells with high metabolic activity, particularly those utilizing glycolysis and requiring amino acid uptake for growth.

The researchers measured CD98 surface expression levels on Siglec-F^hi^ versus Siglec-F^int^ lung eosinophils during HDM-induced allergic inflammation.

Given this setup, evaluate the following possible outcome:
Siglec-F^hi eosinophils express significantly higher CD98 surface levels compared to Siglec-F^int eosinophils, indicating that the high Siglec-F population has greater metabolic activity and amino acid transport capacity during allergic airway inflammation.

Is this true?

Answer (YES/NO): YES